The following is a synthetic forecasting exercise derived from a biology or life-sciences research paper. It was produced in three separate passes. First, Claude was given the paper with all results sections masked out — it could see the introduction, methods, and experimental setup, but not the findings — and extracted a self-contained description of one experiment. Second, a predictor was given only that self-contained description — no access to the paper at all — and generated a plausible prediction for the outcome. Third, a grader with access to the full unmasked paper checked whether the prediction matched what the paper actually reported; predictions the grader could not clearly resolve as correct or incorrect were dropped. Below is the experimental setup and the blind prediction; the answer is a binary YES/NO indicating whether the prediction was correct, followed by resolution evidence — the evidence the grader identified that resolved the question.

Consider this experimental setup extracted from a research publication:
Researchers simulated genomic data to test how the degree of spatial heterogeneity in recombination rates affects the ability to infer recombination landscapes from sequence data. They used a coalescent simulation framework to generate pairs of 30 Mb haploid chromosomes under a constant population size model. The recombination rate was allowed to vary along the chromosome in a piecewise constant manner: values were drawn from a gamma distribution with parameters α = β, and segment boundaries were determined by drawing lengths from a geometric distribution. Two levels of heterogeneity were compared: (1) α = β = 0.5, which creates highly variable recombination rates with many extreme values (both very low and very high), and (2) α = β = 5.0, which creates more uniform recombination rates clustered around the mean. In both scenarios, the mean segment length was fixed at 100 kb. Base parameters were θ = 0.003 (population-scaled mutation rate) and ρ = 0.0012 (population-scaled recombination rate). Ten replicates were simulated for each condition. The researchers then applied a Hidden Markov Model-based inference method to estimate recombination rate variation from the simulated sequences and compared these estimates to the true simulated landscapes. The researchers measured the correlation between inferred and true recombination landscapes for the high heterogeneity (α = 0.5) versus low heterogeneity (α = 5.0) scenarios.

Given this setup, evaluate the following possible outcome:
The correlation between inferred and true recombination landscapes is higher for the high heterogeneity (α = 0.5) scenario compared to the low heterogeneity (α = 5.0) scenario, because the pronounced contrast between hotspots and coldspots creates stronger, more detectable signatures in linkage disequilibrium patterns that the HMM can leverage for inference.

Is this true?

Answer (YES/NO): YES